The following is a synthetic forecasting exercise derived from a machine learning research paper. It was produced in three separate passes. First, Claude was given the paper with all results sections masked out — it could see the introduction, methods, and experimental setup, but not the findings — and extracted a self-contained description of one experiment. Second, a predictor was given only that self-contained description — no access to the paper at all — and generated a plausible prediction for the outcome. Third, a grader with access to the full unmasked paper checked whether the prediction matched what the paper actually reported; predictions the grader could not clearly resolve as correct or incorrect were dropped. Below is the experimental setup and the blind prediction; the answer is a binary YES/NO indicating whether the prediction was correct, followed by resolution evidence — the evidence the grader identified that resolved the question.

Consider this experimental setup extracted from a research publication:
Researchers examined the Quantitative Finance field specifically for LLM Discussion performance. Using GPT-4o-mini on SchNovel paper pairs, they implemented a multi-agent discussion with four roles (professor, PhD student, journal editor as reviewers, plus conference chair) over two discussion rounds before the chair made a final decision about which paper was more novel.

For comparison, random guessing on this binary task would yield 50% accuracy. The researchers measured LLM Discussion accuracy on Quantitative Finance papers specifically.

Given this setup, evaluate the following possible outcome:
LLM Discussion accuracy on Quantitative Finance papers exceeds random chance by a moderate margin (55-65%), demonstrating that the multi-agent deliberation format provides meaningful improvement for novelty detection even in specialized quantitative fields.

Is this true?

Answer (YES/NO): NO